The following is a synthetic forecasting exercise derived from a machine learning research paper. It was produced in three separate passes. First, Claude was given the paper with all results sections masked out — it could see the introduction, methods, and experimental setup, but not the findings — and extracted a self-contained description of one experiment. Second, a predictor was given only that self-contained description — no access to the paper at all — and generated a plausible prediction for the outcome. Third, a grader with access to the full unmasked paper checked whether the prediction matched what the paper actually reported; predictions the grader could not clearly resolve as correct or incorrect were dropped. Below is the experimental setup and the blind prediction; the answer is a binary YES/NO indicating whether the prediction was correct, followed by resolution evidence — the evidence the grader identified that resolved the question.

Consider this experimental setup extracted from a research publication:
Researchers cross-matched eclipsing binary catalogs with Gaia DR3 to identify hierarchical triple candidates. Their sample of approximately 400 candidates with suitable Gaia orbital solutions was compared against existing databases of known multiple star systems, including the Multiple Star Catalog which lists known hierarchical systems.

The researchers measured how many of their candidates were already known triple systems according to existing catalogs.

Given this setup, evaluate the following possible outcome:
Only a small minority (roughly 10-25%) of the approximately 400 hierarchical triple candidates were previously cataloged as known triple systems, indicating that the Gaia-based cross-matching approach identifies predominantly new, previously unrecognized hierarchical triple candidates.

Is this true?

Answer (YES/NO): NO